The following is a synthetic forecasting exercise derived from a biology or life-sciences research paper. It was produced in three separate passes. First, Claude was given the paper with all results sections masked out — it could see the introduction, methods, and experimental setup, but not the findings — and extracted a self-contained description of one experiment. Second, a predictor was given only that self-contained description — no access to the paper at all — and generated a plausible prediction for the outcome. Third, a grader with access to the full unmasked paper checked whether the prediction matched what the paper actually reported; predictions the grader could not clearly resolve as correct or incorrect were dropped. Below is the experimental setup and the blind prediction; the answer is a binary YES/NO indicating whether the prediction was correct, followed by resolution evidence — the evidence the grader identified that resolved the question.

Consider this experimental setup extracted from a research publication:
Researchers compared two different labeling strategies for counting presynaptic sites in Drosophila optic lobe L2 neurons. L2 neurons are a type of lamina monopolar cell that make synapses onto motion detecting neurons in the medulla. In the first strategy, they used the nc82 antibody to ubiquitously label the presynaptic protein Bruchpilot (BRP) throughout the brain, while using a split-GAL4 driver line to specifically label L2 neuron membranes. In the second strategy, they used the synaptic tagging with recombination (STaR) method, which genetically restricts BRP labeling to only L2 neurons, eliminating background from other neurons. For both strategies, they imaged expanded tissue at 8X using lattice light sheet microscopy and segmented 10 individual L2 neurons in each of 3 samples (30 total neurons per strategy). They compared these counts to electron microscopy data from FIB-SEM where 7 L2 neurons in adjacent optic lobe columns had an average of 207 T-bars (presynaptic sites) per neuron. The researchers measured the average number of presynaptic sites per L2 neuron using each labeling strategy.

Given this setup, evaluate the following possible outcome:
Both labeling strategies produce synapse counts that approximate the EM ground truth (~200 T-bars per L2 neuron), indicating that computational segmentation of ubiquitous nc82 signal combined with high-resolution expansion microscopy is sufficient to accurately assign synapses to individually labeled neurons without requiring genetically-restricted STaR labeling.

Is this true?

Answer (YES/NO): YES